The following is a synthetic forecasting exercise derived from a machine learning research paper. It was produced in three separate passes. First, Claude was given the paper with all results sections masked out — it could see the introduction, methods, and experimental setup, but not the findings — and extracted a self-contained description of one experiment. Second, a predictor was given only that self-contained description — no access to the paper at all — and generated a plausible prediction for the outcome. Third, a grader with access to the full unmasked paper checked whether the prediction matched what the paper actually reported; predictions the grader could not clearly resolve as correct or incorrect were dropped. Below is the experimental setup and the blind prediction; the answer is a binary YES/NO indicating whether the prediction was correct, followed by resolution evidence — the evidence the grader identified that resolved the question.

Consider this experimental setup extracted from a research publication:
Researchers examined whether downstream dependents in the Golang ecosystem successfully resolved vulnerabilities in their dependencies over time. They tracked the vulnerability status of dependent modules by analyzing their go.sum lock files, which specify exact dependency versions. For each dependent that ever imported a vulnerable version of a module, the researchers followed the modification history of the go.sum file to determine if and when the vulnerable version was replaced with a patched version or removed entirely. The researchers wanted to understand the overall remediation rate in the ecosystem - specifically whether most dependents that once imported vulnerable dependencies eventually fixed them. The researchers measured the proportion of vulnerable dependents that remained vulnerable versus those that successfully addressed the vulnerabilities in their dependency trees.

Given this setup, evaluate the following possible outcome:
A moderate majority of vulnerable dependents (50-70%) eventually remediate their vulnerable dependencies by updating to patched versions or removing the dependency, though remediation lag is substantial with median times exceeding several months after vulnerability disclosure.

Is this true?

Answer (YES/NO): NO